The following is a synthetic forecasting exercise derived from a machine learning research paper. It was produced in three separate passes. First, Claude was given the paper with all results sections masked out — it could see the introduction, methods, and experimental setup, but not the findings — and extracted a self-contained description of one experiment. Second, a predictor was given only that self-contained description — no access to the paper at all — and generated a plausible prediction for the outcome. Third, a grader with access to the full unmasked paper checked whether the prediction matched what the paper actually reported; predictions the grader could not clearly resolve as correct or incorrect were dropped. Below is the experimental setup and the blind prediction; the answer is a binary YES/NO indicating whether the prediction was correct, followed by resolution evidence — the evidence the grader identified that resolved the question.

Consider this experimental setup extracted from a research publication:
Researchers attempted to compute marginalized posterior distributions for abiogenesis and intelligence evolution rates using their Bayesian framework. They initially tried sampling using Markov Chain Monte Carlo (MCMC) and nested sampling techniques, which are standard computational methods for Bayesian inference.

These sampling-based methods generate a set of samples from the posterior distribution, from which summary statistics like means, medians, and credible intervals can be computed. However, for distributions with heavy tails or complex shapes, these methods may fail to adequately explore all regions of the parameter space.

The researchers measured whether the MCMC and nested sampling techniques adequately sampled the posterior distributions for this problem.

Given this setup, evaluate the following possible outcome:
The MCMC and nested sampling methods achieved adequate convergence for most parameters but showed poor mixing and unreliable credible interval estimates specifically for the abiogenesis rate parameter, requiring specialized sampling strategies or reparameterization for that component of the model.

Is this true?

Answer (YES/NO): NO